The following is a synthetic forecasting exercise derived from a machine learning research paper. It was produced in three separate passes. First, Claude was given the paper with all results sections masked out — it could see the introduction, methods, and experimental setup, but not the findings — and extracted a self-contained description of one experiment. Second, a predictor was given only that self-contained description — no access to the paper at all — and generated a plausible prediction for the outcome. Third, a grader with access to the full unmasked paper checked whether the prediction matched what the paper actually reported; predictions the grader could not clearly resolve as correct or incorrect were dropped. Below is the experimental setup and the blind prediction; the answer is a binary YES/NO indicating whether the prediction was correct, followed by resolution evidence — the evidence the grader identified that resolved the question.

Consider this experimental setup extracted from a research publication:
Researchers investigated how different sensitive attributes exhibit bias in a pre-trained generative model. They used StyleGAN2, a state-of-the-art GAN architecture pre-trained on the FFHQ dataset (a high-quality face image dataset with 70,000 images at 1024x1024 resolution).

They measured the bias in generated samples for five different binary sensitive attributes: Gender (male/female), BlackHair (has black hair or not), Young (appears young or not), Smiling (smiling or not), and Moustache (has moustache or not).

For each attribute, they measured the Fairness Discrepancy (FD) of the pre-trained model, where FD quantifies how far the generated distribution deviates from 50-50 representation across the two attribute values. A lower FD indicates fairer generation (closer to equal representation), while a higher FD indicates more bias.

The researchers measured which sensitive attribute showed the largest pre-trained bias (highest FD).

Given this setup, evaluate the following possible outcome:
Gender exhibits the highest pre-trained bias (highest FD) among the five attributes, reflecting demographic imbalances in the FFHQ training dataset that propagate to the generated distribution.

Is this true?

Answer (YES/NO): NO